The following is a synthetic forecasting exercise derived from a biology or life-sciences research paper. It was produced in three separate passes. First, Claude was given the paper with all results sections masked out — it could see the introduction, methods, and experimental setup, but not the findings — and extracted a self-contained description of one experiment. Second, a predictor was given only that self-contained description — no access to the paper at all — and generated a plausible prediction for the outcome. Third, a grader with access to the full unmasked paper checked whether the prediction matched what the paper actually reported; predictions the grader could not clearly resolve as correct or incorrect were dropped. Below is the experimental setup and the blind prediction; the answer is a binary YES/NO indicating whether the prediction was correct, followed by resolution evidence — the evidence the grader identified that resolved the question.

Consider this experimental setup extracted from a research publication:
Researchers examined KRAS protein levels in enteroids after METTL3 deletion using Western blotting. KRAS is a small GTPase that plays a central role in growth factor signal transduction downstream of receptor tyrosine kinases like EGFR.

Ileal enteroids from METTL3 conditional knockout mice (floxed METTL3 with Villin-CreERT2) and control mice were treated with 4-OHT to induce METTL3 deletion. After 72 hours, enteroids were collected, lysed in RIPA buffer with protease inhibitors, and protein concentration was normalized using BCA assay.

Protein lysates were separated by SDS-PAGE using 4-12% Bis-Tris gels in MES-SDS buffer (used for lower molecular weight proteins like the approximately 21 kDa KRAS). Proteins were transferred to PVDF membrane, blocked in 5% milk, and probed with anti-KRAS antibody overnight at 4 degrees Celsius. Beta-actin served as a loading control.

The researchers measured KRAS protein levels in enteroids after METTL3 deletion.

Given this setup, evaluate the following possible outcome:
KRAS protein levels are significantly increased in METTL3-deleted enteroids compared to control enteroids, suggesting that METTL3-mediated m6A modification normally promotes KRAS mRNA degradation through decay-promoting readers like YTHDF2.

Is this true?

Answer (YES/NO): NO